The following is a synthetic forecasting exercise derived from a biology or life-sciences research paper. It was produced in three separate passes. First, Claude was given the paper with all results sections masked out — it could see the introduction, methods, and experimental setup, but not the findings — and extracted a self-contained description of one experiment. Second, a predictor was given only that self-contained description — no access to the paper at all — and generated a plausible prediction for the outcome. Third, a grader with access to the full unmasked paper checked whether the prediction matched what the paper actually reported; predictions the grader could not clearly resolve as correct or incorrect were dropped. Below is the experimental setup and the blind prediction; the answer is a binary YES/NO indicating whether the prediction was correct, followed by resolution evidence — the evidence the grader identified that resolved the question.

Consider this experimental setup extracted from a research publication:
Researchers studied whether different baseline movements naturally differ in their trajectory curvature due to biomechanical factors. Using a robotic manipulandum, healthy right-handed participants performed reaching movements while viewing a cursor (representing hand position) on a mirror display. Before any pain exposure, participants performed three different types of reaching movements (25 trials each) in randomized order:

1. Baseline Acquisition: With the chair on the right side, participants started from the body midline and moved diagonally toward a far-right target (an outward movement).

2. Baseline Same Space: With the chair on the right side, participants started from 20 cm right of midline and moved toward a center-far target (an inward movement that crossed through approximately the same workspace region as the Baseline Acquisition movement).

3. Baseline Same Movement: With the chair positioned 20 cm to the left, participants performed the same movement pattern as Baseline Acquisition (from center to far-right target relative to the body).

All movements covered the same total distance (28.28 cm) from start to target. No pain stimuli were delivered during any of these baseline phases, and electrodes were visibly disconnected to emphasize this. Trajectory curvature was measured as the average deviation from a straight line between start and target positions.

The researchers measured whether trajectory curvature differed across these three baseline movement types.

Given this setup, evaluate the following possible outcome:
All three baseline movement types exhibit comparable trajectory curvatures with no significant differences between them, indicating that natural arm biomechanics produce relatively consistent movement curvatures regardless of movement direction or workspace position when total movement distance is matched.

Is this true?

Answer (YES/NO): NO